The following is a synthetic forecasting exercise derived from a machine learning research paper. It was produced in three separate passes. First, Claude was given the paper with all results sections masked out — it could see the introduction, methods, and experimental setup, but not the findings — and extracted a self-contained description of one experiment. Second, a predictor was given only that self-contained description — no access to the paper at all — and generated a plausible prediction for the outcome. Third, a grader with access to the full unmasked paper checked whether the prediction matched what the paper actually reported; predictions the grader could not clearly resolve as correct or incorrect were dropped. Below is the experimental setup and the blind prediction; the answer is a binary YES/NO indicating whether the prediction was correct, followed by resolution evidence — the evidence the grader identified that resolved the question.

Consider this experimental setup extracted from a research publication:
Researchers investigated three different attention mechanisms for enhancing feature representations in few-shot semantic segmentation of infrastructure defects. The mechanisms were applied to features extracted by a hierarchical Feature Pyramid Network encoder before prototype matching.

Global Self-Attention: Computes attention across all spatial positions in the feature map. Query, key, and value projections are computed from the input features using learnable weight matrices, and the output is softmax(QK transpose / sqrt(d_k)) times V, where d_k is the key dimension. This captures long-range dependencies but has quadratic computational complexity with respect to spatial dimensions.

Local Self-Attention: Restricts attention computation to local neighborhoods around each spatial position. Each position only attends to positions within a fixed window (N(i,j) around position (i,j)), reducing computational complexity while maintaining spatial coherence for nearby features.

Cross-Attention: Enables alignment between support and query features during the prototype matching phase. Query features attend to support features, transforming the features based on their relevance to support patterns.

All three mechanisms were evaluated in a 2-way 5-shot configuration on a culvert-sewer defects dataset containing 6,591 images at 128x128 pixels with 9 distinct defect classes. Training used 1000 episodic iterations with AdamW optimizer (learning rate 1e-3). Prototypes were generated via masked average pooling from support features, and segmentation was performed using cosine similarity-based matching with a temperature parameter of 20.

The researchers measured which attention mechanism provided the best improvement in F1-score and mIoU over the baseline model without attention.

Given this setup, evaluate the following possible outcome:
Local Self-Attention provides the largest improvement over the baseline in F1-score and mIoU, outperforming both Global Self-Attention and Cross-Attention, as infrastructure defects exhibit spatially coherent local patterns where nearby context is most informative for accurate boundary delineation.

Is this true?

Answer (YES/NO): NO